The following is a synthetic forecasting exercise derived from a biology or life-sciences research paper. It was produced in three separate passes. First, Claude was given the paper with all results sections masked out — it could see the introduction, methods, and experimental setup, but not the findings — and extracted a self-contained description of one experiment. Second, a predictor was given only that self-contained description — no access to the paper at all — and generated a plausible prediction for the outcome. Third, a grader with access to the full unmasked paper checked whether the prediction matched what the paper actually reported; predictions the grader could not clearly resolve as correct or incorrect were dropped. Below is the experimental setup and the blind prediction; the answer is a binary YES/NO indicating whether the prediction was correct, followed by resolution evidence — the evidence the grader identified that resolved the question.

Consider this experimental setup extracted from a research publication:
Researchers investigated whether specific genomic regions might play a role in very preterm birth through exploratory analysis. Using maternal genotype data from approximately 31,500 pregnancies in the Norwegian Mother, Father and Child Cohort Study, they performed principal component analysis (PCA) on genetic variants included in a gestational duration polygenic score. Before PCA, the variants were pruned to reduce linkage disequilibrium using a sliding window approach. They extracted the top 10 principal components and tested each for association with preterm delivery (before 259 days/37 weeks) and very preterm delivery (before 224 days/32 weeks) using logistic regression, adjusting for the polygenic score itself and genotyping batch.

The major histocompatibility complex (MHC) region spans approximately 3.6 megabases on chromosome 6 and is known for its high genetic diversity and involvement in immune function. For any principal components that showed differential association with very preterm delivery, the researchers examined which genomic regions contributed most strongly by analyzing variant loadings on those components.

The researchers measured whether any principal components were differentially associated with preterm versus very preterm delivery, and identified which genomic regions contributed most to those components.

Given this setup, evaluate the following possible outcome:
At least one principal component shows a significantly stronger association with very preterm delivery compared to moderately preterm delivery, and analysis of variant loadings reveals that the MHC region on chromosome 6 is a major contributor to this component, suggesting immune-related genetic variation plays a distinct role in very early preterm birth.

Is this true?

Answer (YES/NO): YES